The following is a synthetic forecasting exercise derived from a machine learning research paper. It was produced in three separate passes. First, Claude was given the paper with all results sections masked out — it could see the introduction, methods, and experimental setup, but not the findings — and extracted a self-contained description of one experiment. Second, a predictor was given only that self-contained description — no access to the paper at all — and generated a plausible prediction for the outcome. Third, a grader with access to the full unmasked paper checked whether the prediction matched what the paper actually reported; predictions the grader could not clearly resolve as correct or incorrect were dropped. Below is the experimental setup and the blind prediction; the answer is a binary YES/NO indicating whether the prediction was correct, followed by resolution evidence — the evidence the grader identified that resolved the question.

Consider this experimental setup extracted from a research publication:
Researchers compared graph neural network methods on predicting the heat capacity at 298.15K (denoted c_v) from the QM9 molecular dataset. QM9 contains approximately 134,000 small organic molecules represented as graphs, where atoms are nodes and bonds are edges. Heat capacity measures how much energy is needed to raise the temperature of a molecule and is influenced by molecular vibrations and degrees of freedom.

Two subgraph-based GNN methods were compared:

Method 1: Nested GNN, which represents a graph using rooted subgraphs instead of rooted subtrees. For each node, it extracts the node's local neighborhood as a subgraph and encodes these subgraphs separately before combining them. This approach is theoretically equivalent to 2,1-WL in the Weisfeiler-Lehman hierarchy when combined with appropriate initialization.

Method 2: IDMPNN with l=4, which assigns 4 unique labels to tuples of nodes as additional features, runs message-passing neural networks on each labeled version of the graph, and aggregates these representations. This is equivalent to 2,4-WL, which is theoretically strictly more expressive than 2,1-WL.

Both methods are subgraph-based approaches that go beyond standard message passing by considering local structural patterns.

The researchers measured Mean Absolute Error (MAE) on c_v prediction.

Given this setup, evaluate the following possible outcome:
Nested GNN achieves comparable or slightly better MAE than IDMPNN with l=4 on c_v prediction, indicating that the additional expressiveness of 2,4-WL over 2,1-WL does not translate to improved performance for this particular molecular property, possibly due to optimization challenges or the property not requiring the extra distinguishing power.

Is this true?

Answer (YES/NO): YES